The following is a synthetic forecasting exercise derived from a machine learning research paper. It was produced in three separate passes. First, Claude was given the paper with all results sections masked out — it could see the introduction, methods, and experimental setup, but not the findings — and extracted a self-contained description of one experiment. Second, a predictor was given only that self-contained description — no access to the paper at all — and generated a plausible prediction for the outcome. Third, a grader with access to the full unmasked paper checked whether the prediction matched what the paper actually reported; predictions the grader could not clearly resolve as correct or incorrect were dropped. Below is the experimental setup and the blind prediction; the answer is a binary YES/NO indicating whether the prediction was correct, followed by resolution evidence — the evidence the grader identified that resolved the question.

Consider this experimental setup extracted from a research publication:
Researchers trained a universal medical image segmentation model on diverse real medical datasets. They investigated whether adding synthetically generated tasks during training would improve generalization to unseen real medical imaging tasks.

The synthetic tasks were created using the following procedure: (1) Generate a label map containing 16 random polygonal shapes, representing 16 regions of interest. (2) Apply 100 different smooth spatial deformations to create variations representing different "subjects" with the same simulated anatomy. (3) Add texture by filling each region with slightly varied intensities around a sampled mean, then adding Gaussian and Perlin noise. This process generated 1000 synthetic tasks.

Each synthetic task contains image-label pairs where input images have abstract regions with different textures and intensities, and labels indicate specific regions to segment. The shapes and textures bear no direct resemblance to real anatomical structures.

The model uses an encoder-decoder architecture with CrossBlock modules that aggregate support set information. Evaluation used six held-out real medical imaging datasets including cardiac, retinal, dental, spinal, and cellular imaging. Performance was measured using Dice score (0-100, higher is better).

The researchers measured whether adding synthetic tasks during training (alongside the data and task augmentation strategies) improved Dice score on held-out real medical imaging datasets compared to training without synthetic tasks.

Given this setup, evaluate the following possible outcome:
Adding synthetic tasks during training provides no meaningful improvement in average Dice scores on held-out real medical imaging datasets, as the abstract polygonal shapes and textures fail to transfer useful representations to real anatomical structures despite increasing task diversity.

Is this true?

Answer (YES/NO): NO